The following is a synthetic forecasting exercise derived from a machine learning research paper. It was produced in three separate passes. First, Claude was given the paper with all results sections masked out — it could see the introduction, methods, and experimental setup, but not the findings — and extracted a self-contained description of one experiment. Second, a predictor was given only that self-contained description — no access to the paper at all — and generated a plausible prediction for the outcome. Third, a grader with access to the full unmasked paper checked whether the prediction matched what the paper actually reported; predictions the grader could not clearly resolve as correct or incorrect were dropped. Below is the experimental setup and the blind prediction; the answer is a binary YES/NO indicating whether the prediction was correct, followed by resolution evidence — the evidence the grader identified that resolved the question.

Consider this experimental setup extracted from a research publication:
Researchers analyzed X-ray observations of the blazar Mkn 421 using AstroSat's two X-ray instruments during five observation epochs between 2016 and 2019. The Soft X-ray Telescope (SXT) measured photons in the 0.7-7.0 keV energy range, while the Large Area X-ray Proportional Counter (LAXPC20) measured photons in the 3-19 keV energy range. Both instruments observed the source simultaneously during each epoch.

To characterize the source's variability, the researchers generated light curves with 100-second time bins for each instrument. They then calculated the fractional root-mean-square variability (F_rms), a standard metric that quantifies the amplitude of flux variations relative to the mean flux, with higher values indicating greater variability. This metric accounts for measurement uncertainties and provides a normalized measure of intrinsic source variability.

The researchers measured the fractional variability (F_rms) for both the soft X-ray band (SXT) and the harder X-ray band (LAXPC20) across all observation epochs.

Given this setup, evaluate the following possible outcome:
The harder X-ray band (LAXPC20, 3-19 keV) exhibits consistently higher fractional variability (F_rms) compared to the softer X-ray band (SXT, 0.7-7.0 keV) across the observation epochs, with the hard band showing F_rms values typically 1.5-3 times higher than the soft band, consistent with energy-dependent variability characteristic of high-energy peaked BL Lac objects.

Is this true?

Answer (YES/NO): NO